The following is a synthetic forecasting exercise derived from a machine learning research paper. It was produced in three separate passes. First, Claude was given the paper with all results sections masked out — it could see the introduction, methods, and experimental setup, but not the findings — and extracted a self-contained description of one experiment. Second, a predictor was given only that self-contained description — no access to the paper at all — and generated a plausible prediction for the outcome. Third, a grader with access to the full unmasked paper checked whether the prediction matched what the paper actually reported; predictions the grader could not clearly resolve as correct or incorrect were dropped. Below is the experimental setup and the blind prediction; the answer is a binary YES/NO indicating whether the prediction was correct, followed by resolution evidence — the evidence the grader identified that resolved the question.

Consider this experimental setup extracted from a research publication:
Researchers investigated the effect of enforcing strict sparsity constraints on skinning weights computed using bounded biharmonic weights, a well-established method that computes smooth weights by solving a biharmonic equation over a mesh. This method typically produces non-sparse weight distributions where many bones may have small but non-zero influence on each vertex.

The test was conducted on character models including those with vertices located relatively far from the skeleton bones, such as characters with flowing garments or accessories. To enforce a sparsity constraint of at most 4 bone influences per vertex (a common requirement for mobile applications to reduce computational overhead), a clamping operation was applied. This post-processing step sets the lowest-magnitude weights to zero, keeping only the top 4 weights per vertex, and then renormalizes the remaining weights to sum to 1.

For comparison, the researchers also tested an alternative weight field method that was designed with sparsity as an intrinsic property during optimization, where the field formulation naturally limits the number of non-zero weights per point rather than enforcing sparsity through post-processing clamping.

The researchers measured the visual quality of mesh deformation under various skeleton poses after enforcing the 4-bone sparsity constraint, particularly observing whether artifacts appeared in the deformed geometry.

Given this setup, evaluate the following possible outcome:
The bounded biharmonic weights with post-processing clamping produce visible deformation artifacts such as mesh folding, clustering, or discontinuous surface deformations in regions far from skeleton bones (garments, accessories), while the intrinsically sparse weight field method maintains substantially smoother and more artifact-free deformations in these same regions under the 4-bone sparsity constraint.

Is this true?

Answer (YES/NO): YES